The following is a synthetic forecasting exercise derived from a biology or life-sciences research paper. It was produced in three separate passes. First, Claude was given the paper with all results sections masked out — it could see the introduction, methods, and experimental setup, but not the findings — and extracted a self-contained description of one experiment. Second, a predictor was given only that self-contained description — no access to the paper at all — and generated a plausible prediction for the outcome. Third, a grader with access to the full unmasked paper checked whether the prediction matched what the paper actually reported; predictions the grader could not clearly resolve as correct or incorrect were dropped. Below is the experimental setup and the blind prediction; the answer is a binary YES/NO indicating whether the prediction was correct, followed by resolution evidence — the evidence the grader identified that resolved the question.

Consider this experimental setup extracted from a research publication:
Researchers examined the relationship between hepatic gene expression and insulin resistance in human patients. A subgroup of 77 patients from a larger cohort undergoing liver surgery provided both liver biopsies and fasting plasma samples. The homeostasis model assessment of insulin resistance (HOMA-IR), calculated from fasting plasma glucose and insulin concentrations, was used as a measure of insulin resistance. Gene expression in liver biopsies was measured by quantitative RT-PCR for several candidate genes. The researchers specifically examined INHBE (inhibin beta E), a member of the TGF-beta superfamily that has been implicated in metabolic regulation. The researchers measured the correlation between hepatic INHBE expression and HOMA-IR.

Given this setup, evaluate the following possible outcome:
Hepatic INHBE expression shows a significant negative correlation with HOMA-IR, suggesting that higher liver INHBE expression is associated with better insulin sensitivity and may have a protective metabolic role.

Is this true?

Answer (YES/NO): NO